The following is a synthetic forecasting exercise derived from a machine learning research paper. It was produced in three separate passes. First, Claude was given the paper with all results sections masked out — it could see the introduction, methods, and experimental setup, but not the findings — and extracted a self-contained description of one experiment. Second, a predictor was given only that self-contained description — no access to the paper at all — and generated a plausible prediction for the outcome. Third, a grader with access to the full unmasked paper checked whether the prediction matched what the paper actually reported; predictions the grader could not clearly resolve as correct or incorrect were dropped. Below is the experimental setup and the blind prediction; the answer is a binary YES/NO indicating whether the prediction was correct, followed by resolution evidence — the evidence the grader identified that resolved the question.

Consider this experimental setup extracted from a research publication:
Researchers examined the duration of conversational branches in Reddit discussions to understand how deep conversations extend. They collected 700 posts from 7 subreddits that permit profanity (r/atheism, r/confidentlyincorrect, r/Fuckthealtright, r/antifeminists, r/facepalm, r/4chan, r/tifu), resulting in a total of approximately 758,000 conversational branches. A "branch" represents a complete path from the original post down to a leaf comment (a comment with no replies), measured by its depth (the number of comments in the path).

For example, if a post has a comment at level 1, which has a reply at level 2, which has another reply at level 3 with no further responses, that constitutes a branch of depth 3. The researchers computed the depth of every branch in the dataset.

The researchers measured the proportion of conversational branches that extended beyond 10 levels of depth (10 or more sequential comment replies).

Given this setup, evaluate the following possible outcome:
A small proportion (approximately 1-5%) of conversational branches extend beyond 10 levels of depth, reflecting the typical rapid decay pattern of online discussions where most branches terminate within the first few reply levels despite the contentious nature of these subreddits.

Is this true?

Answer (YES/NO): YES